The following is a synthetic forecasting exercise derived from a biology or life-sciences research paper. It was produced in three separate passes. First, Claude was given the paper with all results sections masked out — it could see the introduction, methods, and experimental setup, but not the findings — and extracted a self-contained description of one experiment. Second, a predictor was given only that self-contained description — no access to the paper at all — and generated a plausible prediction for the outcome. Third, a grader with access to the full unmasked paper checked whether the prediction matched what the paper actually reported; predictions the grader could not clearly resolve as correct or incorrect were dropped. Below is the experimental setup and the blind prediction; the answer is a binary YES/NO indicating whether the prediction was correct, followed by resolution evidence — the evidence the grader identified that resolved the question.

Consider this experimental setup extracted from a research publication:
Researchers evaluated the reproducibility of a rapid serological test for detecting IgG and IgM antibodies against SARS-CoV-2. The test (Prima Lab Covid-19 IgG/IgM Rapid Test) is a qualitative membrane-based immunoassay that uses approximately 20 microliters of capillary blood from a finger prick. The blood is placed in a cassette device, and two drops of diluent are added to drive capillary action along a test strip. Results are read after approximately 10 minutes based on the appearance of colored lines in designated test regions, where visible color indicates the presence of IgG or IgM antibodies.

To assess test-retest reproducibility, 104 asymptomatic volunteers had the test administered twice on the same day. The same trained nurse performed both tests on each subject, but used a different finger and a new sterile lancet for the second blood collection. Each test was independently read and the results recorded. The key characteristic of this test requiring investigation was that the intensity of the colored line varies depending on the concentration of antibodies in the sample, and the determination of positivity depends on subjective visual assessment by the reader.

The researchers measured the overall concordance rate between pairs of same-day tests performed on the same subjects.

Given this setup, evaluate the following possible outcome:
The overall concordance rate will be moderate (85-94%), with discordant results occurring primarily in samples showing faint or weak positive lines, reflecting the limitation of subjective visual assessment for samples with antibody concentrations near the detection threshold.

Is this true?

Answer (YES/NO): YES